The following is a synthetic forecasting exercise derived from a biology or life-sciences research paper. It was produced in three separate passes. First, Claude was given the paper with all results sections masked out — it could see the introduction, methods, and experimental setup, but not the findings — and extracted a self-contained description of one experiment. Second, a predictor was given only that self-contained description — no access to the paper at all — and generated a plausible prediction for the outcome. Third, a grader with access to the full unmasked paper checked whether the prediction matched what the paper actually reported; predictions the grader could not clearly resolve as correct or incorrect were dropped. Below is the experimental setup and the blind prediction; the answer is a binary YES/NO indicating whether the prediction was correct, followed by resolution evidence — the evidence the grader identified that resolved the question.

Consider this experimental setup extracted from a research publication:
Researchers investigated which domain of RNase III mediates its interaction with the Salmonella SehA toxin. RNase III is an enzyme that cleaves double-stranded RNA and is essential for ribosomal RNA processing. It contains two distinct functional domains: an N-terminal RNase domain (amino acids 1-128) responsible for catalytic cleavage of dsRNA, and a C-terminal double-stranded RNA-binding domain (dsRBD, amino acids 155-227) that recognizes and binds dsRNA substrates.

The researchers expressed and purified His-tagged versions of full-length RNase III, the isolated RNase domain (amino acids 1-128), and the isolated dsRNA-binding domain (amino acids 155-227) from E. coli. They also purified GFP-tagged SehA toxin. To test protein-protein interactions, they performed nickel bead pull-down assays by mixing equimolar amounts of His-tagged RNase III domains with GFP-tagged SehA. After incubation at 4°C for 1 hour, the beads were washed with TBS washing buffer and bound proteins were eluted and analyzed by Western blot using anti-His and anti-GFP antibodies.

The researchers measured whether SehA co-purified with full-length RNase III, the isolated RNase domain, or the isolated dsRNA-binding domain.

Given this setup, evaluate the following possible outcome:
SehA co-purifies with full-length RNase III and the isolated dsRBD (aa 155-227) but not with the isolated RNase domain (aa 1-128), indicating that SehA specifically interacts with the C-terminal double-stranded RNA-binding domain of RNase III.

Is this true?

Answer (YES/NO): YES